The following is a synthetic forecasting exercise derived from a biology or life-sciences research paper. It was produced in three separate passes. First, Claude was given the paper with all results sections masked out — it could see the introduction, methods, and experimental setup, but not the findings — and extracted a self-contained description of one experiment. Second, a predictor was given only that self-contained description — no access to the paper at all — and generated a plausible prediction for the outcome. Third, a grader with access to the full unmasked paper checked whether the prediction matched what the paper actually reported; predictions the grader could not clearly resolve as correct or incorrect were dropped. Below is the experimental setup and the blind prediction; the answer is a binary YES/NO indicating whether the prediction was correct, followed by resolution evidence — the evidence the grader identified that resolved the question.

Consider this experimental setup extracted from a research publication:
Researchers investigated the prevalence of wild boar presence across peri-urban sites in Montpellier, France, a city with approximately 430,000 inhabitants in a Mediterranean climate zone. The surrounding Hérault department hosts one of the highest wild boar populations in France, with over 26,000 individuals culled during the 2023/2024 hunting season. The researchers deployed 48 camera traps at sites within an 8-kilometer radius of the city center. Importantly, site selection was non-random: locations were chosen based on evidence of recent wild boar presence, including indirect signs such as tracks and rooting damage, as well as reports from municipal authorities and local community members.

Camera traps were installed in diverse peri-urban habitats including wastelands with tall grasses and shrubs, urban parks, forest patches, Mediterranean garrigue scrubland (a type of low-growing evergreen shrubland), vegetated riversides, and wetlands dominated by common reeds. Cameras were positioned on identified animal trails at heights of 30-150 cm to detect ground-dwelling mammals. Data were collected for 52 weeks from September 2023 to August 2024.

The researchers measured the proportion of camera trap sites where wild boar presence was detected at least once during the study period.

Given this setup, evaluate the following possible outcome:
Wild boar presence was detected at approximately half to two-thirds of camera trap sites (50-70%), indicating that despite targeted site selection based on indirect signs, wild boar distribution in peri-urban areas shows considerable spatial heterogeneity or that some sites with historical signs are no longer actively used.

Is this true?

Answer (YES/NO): NO